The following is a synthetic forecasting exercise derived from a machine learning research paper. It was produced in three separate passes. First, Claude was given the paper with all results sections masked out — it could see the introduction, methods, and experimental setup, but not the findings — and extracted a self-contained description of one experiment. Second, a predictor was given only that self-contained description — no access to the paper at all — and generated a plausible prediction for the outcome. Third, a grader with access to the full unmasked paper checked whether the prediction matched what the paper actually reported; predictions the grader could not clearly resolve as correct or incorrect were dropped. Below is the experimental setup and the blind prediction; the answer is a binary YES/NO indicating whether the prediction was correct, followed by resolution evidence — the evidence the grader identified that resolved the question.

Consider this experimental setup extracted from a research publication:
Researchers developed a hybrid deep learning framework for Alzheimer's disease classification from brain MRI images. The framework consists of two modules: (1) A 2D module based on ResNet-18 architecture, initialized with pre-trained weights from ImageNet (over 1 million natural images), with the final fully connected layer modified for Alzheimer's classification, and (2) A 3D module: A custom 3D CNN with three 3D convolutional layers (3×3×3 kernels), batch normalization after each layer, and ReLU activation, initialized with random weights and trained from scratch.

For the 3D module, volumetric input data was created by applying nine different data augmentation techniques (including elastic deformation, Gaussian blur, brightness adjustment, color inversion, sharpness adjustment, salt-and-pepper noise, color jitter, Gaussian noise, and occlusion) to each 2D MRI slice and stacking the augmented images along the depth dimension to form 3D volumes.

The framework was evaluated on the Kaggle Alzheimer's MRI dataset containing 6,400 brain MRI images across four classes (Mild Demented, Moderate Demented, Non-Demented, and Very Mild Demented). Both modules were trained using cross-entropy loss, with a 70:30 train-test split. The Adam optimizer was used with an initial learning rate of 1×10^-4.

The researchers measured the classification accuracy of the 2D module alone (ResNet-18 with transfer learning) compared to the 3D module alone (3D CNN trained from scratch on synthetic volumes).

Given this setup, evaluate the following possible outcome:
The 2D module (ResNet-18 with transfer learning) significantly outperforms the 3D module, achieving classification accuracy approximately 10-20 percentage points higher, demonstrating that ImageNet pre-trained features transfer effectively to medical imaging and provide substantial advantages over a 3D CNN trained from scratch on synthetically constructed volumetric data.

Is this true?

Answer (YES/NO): NO